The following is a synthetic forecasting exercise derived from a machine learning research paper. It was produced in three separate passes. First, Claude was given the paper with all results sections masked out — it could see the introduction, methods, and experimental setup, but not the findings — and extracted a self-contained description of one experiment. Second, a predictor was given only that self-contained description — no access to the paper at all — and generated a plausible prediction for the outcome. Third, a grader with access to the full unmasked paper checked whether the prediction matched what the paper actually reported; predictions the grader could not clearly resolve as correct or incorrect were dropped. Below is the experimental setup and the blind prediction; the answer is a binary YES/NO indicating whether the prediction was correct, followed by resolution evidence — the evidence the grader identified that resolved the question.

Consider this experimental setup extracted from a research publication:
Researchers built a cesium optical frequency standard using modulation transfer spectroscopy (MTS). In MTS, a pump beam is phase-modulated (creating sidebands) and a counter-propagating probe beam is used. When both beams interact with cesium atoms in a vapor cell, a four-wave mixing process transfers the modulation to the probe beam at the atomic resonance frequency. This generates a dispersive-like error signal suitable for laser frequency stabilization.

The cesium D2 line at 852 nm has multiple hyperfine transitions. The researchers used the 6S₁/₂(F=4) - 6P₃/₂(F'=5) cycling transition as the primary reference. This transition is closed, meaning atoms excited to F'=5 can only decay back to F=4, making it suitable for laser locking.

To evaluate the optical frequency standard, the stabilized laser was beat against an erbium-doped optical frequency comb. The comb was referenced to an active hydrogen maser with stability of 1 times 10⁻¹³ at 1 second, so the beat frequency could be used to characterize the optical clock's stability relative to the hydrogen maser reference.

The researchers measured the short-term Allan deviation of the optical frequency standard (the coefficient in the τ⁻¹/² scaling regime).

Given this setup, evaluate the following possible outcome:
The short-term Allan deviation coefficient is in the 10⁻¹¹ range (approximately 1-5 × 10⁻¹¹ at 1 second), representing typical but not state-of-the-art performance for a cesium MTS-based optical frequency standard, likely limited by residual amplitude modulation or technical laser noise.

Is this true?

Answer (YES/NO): NO